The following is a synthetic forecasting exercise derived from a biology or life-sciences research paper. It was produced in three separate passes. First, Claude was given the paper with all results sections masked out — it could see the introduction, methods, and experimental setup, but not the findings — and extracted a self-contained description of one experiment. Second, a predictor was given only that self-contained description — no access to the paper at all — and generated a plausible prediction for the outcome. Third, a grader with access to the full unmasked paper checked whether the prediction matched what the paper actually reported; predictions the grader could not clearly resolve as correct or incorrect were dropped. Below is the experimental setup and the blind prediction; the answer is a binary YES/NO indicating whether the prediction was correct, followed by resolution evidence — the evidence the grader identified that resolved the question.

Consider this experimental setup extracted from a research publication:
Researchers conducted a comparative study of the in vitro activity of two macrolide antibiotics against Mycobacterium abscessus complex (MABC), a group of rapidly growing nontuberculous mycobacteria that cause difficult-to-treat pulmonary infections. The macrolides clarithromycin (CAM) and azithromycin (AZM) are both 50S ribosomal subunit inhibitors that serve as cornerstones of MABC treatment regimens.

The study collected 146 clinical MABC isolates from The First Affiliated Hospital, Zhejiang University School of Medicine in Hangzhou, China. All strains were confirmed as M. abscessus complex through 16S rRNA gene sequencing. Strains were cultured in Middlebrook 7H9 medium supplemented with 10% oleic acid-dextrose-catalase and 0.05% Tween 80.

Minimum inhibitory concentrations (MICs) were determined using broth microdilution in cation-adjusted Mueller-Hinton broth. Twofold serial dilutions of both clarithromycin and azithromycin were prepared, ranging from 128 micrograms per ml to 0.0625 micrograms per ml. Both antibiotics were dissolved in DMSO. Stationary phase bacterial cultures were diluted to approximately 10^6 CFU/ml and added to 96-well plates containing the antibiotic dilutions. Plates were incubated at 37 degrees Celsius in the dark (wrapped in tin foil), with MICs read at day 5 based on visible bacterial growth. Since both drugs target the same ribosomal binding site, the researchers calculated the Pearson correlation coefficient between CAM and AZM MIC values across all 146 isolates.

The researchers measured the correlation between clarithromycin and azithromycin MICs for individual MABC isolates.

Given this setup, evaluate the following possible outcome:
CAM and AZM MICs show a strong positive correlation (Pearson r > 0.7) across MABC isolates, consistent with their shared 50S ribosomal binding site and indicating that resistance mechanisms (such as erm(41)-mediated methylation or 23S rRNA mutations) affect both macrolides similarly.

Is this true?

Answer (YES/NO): NO